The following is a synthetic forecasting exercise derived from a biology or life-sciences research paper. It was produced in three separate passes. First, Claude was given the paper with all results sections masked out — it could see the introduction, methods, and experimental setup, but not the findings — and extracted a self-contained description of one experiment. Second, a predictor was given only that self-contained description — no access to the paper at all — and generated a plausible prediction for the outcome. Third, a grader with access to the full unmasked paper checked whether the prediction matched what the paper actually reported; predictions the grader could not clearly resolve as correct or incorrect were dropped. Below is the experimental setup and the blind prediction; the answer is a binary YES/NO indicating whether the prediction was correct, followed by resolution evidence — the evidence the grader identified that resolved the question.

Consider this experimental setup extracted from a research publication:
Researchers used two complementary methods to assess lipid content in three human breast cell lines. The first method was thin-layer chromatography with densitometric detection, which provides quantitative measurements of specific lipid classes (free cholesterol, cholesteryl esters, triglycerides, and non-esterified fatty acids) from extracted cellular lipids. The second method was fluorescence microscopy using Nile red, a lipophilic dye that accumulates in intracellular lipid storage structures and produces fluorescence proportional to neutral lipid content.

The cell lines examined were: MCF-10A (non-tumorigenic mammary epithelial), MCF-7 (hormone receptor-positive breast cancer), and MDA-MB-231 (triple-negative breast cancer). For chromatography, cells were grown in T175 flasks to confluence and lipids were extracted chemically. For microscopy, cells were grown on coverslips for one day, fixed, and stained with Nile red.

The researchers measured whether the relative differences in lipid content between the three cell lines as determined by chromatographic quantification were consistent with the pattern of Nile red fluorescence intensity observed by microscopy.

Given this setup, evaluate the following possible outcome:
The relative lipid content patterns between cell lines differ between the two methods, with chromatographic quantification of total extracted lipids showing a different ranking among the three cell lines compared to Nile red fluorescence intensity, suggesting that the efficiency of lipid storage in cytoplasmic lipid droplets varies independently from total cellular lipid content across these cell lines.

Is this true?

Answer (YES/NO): NO